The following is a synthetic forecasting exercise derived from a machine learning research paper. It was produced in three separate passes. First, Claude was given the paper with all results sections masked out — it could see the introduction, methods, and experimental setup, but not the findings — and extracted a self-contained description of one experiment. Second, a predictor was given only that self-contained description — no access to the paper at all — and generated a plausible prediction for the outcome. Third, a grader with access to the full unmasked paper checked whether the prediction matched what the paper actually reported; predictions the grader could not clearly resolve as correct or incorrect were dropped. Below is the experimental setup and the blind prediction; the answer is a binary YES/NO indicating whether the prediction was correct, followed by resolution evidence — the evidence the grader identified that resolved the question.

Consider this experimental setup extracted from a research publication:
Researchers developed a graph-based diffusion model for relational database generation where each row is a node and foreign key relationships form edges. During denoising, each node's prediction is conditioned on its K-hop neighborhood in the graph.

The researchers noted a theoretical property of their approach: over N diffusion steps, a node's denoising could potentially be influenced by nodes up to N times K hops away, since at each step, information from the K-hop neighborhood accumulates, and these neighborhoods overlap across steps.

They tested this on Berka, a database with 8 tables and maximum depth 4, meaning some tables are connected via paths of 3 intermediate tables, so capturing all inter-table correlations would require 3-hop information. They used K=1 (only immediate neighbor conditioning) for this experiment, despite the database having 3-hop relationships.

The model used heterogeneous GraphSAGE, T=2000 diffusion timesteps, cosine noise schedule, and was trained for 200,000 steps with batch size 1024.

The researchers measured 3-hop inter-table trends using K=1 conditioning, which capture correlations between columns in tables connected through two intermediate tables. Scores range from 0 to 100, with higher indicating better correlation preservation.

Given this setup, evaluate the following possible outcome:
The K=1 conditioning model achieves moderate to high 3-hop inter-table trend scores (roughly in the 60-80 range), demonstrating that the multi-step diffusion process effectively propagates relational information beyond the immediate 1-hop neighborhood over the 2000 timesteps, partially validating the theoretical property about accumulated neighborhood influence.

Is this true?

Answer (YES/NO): YES